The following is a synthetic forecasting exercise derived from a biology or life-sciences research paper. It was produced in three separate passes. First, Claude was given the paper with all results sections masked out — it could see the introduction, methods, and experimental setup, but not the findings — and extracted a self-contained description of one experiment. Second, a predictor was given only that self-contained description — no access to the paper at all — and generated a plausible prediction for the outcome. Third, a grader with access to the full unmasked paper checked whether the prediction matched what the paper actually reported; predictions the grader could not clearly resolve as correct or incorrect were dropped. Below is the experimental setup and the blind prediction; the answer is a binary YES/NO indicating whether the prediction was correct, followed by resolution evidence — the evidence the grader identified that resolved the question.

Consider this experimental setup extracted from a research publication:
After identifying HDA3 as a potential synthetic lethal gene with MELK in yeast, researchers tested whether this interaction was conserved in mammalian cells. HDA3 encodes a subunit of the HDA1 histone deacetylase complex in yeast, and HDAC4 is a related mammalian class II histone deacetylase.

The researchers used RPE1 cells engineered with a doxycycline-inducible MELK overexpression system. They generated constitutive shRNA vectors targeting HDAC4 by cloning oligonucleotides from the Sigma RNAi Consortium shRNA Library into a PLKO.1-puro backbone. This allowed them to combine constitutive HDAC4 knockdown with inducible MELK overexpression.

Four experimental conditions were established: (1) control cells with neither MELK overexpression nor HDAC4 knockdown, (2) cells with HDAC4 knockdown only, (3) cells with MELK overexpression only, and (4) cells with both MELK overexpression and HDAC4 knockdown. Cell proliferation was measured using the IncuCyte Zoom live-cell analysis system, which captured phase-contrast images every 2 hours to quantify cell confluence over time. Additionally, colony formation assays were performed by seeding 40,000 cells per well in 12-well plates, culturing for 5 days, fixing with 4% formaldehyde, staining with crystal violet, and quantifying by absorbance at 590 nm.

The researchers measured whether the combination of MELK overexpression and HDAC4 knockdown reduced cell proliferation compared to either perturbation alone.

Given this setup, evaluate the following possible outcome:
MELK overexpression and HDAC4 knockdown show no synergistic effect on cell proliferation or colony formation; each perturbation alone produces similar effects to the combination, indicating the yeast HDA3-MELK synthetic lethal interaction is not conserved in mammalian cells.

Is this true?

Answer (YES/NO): NO